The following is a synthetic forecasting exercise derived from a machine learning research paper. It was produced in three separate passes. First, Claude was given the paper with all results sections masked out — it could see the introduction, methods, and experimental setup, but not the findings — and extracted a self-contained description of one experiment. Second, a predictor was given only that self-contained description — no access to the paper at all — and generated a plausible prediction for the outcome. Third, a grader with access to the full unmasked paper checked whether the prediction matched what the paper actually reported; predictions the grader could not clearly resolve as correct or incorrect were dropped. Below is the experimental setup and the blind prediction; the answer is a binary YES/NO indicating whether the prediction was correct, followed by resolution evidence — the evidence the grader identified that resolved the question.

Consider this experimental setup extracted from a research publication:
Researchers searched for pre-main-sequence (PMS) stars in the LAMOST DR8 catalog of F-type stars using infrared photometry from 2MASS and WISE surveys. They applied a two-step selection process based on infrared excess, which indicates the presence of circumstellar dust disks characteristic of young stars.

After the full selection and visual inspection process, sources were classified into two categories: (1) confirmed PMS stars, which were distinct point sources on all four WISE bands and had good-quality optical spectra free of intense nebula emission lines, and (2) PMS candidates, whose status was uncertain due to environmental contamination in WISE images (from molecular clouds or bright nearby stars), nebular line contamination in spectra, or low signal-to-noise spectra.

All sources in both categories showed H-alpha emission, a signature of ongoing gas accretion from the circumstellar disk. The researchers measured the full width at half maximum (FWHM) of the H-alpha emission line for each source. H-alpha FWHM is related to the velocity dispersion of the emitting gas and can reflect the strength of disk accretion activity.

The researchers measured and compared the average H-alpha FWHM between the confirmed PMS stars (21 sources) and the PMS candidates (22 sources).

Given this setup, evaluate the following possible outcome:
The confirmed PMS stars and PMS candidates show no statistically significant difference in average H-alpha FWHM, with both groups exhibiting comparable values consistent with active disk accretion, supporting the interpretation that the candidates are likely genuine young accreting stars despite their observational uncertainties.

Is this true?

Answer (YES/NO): NO